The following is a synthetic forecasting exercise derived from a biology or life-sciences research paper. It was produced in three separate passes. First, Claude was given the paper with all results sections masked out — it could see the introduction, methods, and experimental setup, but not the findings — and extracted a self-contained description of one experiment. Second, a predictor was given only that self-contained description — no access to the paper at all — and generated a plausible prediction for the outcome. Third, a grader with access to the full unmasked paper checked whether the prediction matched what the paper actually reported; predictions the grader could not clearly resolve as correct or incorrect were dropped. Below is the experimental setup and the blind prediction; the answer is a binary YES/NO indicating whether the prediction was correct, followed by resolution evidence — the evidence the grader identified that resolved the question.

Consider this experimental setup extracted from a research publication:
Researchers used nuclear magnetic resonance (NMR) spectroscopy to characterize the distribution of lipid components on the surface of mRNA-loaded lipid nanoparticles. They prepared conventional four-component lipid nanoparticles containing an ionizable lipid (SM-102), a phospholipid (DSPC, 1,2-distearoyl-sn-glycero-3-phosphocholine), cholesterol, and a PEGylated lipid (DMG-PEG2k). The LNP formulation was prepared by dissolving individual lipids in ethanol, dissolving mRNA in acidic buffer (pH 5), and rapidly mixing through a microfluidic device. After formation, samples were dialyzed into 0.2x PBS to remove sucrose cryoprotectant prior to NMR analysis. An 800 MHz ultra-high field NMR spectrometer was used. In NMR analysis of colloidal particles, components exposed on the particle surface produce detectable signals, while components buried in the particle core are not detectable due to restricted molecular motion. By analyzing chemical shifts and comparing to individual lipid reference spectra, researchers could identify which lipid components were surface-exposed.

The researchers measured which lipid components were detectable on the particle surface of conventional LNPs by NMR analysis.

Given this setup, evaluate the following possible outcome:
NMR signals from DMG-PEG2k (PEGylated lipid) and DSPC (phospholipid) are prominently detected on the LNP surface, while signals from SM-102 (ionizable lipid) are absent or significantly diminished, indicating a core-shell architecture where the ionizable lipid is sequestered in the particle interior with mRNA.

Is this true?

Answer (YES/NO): NO